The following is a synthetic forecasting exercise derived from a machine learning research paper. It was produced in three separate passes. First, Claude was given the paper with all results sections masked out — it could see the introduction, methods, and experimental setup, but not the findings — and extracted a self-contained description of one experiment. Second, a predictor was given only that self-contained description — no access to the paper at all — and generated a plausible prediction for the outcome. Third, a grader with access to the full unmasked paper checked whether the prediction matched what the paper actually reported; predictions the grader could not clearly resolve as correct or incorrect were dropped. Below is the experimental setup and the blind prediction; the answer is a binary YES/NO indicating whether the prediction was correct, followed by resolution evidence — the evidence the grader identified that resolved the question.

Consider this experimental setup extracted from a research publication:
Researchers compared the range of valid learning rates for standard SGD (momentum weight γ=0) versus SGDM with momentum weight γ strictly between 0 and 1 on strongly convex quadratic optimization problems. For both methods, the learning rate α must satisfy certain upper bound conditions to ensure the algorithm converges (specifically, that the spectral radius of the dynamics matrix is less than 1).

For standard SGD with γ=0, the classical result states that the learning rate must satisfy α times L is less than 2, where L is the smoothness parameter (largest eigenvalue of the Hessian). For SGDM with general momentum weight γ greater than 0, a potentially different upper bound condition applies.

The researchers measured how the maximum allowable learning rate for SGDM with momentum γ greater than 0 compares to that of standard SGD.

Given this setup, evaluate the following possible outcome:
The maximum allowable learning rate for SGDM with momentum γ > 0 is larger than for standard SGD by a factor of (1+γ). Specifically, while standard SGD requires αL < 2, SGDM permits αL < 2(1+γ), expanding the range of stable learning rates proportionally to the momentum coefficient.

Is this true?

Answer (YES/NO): NO